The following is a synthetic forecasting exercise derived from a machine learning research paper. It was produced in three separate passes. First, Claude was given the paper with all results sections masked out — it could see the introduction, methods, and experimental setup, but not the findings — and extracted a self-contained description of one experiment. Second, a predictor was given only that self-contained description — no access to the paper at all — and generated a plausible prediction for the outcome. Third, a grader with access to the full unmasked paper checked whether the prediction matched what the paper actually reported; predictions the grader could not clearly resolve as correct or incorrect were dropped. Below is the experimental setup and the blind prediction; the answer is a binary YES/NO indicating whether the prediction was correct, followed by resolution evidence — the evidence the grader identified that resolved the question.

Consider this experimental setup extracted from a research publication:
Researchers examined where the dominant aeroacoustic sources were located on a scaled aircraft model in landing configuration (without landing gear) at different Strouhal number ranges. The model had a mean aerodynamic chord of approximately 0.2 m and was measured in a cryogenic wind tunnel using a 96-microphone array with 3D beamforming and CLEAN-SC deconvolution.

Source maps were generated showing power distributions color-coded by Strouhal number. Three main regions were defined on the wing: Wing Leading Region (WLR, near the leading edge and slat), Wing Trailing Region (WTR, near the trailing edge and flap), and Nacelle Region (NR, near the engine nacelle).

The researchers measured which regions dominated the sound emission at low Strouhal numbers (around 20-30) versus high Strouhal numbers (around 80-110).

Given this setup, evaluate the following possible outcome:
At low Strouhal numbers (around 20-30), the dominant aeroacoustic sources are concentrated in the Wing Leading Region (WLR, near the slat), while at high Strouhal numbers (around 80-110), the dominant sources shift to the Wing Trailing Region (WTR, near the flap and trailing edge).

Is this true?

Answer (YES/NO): YES